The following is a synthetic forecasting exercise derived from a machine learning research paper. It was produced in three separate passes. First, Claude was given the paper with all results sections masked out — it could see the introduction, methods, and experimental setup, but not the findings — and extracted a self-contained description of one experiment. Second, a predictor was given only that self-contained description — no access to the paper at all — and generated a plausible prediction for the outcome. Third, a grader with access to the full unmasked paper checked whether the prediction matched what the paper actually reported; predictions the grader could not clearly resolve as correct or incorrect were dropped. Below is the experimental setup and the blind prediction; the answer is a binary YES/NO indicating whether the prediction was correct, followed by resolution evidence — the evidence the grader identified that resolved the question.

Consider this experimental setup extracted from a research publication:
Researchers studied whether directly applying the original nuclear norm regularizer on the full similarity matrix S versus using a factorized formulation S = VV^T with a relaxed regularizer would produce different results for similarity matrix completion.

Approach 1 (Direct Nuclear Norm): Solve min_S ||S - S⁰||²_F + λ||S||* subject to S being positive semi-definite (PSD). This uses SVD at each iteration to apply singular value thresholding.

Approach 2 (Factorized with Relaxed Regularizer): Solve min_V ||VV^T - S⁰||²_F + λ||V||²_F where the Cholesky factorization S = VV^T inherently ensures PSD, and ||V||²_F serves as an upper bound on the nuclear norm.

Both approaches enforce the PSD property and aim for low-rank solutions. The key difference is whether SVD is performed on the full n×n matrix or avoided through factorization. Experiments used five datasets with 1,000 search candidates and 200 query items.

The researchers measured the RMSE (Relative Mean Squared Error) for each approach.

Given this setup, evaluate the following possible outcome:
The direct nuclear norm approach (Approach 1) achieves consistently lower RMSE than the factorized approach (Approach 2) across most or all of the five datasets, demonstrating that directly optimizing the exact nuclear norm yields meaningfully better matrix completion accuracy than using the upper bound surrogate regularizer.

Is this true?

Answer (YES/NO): NO